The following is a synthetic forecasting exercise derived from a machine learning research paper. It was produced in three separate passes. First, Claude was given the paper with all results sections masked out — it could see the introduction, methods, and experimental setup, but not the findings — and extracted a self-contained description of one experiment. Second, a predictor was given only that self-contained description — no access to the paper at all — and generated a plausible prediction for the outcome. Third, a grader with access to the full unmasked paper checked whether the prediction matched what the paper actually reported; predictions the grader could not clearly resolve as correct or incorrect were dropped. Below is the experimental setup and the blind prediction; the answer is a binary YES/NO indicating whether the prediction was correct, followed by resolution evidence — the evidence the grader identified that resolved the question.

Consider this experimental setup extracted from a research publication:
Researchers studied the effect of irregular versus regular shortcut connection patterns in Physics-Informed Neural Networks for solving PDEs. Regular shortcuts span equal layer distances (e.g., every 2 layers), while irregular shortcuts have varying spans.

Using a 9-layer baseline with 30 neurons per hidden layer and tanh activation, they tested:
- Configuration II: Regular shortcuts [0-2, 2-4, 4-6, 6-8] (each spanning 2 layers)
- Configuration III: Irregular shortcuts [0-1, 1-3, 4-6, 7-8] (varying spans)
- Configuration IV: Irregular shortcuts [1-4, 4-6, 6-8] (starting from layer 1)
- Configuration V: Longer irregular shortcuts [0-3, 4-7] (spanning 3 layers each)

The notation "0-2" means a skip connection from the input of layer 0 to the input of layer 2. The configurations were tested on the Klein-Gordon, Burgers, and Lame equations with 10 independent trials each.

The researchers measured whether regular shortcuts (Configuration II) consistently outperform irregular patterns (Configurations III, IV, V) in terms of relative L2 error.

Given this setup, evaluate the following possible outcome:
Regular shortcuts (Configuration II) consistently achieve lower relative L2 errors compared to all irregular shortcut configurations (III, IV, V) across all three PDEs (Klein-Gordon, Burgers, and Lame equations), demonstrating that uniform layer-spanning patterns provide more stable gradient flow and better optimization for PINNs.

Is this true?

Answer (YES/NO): NO